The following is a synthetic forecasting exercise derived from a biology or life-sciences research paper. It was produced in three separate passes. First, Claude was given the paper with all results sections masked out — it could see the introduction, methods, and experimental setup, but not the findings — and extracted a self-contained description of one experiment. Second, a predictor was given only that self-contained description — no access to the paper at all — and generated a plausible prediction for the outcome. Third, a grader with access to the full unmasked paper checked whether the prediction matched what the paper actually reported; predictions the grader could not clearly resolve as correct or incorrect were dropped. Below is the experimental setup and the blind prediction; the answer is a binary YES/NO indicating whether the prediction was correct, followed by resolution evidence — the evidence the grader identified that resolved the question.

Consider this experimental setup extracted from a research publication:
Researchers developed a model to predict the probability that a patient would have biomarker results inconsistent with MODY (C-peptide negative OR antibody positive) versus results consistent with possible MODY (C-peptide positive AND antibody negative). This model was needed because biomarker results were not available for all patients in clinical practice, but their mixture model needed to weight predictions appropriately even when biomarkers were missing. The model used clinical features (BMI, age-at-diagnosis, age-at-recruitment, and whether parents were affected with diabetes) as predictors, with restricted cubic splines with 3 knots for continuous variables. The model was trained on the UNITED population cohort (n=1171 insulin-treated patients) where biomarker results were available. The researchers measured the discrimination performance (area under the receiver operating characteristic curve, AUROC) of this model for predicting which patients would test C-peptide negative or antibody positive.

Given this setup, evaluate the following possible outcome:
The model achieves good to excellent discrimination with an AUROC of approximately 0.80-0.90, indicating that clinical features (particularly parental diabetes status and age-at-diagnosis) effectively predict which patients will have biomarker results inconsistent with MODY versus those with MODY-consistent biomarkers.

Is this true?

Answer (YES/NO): NO